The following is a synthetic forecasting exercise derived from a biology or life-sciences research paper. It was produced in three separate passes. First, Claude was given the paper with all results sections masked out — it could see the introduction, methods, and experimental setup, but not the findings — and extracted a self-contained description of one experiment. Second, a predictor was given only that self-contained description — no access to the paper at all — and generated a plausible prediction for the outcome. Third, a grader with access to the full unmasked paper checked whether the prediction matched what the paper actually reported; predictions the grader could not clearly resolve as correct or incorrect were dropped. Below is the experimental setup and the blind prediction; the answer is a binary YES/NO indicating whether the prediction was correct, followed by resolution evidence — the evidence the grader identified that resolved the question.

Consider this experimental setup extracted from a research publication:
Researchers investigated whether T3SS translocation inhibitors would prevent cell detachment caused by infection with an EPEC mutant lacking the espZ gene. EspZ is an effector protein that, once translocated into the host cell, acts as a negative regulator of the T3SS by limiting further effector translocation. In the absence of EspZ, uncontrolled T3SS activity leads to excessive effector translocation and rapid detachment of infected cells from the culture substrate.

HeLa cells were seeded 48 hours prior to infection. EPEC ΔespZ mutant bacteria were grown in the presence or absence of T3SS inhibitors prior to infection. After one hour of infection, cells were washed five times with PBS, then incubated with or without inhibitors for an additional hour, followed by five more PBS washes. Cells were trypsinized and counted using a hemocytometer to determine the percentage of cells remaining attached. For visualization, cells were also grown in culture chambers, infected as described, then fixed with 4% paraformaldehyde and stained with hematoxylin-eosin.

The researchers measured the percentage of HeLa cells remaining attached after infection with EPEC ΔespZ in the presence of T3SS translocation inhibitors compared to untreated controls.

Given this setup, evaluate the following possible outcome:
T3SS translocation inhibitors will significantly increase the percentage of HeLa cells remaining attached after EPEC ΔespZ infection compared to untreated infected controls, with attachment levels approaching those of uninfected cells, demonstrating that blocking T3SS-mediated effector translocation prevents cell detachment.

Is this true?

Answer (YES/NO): YES